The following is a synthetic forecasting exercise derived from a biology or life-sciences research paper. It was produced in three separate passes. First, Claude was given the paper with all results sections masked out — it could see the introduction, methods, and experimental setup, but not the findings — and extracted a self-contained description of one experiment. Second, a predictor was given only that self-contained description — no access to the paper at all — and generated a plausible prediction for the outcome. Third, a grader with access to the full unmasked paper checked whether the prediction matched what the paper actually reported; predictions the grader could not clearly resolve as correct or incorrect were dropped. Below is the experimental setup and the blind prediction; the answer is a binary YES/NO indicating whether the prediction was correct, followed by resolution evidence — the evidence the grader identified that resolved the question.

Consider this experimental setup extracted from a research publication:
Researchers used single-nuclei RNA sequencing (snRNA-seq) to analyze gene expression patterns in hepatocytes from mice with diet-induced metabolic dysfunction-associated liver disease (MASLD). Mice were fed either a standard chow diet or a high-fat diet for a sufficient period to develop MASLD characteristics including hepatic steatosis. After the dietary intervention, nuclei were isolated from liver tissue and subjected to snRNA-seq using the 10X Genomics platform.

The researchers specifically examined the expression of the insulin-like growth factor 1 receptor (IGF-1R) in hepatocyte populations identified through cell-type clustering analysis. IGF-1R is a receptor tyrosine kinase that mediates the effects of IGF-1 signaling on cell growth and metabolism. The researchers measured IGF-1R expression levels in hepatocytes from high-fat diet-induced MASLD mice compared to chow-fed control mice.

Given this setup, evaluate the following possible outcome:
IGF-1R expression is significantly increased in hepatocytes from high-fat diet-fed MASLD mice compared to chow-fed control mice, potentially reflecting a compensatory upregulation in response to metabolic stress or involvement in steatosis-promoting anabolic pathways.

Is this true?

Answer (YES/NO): YES